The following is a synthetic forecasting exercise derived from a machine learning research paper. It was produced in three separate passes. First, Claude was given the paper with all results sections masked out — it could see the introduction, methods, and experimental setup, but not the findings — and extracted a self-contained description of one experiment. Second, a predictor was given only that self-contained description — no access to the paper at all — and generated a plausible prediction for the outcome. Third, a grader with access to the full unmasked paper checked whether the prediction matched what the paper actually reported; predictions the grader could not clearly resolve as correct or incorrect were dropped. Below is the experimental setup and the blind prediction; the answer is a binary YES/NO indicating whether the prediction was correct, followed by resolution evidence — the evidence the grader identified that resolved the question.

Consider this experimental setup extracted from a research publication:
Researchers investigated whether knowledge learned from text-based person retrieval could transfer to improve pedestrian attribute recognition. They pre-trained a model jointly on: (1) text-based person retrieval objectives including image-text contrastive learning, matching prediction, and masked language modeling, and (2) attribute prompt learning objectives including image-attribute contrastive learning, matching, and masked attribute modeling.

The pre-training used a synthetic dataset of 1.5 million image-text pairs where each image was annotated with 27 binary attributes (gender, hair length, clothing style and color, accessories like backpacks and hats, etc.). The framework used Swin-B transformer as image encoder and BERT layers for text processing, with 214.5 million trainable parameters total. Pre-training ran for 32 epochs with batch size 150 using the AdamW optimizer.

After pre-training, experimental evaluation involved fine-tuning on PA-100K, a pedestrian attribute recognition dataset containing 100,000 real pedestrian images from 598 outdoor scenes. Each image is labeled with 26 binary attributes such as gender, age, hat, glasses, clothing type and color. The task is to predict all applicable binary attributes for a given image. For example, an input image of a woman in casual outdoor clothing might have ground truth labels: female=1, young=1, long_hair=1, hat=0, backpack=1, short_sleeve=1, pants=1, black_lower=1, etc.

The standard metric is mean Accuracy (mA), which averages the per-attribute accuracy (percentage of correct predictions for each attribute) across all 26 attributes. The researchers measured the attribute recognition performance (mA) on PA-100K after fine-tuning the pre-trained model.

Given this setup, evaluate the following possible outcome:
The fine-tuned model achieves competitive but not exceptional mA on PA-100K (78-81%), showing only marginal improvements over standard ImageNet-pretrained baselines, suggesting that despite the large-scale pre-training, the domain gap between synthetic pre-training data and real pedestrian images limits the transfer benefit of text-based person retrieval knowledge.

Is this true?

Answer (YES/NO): NO